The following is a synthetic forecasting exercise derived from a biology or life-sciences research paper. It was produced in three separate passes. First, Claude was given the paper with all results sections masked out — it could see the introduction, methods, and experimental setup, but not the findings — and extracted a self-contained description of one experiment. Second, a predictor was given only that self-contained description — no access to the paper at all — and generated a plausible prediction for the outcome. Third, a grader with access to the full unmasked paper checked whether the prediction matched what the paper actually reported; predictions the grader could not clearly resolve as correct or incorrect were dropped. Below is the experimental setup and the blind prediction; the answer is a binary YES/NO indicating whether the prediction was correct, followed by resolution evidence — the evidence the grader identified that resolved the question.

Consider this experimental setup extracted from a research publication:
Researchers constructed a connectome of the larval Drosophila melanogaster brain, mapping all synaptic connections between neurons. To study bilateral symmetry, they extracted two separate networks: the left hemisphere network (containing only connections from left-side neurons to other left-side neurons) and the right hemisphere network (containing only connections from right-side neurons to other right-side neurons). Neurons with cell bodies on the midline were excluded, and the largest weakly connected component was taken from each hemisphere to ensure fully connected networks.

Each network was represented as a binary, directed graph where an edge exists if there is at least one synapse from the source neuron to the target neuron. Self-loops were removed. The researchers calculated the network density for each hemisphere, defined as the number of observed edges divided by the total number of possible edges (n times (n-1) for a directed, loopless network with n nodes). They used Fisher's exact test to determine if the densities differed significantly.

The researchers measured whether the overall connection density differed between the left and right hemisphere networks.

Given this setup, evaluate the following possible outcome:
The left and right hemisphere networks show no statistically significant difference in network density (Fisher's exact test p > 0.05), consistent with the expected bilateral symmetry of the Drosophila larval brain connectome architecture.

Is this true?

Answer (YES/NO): NO